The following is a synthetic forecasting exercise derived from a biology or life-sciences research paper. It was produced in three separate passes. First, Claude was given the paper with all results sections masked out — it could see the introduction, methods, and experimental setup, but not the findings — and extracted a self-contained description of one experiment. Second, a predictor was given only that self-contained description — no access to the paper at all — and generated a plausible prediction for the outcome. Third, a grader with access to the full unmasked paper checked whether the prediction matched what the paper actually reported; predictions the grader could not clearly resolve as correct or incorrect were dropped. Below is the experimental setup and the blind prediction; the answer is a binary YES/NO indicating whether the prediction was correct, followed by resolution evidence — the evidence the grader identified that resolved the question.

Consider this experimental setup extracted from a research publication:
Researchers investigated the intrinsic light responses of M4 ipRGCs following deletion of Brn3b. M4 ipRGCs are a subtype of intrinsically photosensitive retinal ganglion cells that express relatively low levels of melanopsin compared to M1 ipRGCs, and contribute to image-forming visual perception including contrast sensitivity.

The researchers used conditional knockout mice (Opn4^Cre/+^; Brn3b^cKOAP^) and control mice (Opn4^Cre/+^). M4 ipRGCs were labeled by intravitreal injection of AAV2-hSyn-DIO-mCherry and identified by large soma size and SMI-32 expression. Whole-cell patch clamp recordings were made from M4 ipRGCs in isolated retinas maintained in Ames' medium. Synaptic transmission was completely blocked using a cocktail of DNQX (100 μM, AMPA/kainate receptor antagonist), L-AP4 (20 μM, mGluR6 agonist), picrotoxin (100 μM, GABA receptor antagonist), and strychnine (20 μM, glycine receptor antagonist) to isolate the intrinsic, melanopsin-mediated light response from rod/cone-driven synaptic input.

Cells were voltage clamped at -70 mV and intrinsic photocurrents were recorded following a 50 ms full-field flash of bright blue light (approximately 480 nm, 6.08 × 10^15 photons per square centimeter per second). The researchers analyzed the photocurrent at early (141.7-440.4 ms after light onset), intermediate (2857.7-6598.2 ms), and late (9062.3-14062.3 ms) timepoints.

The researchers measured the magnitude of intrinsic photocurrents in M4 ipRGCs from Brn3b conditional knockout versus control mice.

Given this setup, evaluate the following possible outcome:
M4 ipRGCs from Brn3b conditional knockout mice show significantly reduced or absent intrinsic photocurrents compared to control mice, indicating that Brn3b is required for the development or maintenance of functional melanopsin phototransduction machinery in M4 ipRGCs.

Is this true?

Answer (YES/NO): NO